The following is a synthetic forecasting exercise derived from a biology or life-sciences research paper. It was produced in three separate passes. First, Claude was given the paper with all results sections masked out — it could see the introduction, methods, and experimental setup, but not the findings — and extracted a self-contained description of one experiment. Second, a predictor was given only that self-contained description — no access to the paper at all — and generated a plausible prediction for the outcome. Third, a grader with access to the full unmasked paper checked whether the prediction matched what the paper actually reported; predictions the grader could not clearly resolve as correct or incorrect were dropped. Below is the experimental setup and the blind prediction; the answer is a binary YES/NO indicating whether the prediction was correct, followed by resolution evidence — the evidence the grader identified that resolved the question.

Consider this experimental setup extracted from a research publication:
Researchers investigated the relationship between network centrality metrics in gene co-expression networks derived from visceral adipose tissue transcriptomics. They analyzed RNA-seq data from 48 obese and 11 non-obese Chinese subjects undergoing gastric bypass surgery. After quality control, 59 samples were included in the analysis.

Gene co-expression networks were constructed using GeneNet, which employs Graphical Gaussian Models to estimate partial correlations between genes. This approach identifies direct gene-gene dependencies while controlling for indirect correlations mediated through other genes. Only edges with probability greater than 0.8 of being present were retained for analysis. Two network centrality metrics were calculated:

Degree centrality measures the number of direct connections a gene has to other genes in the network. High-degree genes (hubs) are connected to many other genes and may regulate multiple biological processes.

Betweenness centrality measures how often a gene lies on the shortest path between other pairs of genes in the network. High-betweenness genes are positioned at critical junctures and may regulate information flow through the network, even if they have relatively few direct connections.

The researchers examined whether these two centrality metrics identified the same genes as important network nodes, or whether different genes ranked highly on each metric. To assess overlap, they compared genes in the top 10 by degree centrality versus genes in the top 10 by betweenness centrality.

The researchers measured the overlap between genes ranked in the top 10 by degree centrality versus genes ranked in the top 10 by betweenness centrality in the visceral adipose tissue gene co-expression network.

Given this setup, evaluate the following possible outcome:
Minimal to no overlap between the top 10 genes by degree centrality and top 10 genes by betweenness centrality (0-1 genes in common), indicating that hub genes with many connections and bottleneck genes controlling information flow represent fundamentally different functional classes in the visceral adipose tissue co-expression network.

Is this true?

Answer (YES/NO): NO